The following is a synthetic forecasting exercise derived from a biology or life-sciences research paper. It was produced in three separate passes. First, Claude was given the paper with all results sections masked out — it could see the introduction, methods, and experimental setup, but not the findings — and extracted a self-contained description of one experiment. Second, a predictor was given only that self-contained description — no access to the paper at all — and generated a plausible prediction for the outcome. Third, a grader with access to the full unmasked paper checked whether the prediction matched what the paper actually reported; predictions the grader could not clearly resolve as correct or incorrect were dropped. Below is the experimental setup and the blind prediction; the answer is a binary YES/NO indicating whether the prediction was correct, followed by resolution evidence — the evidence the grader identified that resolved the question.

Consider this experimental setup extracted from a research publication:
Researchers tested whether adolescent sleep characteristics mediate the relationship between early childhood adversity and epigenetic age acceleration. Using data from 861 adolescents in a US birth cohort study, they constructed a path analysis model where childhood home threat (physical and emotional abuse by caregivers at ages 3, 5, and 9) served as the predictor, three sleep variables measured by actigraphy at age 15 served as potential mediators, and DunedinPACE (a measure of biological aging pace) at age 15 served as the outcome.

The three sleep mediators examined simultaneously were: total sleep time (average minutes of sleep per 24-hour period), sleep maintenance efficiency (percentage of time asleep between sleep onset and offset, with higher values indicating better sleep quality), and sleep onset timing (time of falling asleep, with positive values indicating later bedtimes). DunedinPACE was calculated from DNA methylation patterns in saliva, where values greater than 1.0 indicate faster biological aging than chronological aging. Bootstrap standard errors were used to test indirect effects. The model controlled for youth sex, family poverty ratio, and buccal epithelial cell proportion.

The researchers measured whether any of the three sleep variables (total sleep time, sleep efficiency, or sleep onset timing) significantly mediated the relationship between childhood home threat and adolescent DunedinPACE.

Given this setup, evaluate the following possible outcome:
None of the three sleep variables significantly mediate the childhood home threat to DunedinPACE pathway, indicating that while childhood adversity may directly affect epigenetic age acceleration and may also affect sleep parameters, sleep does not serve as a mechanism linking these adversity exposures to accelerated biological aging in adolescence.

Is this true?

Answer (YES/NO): NO